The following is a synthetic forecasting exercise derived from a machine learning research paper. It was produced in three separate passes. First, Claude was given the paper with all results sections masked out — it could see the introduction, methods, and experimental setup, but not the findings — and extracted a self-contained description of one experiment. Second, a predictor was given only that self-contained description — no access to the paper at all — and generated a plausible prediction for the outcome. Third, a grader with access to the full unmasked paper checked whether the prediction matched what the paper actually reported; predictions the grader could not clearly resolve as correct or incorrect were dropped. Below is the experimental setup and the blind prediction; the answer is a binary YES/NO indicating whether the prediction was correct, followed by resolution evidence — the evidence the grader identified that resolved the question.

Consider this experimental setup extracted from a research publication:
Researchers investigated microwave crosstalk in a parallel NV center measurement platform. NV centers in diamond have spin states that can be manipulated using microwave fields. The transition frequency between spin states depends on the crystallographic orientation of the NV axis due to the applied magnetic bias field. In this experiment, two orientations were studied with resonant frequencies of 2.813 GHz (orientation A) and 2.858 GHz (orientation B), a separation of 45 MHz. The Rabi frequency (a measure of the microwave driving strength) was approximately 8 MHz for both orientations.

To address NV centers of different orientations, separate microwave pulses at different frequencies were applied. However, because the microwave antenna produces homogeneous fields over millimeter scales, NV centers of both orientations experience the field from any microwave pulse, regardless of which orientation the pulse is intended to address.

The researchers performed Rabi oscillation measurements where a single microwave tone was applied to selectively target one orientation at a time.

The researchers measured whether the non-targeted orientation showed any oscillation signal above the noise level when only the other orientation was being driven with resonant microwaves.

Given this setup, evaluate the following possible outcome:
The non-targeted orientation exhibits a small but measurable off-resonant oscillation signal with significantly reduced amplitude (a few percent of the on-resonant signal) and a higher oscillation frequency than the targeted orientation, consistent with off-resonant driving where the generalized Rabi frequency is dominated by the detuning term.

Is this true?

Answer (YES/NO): NO